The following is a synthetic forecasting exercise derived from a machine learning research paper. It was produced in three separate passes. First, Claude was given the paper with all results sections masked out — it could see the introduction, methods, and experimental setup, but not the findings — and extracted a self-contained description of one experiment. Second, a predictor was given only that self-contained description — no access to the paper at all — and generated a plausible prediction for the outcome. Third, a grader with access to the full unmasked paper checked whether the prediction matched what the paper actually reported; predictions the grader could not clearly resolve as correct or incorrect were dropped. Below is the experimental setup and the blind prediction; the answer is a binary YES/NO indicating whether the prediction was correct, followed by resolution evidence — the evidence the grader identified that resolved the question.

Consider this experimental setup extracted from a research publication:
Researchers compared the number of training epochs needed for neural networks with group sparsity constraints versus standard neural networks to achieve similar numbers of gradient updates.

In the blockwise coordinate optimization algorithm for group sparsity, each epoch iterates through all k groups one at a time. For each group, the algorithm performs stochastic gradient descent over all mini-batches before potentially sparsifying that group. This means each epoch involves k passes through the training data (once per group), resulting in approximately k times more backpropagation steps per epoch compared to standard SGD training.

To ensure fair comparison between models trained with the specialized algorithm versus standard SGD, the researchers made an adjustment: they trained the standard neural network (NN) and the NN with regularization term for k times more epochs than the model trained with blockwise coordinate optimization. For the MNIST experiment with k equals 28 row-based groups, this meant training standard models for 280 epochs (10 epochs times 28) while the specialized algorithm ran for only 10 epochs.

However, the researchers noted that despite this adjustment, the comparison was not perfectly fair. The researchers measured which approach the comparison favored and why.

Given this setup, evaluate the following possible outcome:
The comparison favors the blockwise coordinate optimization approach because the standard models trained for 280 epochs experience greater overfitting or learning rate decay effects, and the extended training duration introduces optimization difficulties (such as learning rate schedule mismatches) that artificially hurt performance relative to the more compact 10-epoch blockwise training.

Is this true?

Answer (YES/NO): NO